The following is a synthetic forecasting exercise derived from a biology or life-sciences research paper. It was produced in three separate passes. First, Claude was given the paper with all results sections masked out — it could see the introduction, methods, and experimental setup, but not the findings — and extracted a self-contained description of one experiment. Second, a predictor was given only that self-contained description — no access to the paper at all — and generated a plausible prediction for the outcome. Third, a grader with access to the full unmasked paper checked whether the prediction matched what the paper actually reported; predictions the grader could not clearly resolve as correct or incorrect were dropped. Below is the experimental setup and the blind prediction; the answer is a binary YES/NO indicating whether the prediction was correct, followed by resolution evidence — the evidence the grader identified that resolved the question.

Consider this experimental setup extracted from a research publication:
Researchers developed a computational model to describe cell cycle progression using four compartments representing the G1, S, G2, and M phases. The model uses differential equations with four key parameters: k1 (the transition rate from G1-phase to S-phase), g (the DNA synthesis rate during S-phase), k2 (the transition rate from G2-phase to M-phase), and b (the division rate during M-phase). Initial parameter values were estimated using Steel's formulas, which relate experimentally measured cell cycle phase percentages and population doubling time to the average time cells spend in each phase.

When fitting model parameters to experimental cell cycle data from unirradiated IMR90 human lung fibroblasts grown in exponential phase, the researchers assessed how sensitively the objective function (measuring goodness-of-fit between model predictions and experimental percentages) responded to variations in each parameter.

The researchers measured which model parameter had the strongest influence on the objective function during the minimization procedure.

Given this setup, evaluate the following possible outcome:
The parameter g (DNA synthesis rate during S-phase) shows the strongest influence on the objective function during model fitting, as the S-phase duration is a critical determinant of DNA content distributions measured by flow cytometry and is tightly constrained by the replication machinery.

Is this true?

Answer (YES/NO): NO